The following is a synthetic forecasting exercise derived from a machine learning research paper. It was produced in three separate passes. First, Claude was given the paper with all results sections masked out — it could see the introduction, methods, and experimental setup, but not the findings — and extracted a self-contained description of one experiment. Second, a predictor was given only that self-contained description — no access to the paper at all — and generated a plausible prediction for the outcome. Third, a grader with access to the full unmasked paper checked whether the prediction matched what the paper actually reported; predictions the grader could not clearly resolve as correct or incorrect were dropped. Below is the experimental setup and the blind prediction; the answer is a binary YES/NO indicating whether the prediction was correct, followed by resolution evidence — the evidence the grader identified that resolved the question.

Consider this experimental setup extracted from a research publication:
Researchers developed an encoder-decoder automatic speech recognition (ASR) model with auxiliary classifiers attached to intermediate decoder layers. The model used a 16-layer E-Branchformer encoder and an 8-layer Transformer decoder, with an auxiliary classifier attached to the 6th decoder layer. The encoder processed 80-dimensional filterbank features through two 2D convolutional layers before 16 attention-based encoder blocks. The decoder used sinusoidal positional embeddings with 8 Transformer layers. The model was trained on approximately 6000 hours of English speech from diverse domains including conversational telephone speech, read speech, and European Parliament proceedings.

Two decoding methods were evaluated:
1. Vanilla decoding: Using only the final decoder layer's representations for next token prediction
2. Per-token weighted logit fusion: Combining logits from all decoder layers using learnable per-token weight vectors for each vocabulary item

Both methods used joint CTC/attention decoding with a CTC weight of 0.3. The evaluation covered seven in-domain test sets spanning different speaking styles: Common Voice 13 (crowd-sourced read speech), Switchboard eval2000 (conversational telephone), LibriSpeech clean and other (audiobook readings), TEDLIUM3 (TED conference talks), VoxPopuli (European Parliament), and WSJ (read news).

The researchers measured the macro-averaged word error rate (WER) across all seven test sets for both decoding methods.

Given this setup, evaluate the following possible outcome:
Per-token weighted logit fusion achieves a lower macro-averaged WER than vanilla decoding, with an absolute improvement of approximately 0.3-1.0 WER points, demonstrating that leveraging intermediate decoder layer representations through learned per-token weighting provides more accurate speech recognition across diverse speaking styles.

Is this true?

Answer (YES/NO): NO